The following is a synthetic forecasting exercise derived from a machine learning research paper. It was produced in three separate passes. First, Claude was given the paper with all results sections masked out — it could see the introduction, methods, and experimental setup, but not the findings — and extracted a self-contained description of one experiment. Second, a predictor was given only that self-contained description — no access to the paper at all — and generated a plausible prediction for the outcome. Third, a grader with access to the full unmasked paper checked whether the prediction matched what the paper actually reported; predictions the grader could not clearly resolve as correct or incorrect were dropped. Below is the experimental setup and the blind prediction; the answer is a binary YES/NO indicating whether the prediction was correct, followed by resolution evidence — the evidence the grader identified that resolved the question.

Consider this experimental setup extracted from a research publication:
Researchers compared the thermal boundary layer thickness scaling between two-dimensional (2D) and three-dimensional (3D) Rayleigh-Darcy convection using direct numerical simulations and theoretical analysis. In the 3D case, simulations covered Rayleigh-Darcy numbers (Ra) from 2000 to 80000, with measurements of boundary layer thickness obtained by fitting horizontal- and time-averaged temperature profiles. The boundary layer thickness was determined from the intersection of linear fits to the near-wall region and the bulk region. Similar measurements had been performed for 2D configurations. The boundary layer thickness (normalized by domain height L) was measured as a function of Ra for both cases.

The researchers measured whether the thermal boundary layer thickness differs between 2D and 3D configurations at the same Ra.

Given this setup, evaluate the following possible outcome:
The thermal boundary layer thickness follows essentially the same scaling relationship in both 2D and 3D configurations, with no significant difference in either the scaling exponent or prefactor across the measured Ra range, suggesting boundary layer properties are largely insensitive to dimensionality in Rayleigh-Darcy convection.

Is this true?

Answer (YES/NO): NO